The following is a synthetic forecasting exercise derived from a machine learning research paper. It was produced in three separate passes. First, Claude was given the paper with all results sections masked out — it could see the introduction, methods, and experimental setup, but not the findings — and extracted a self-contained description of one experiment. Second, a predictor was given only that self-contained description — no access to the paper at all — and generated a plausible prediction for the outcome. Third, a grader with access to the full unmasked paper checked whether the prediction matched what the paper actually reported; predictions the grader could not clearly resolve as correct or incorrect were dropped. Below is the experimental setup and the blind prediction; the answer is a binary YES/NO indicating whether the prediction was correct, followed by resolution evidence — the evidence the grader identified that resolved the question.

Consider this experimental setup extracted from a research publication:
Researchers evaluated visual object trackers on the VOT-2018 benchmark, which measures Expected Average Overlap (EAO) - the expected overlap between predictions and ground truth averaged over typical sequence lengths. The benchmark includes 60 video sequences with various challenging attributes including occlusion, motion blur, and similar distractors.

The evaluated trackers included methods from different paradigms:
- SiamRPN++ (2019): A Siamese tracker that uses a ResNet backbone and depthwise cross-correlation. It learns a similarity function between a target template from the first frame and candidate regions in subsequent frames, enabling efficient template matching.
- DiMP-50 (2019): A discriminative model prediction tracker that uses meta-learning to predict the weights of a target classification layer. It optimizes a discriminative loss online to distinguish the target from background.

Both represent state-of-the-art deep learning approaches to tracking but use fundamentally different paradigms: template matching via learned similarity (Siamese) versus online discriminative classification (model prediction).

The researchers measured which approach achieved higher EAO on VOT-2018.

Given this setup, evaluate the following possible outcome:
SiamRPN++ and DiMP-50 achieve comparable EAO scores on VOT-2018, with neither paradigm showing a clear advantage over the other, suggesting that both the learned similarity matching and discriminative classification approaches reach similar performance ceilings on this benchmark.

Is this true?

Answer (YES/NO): NO